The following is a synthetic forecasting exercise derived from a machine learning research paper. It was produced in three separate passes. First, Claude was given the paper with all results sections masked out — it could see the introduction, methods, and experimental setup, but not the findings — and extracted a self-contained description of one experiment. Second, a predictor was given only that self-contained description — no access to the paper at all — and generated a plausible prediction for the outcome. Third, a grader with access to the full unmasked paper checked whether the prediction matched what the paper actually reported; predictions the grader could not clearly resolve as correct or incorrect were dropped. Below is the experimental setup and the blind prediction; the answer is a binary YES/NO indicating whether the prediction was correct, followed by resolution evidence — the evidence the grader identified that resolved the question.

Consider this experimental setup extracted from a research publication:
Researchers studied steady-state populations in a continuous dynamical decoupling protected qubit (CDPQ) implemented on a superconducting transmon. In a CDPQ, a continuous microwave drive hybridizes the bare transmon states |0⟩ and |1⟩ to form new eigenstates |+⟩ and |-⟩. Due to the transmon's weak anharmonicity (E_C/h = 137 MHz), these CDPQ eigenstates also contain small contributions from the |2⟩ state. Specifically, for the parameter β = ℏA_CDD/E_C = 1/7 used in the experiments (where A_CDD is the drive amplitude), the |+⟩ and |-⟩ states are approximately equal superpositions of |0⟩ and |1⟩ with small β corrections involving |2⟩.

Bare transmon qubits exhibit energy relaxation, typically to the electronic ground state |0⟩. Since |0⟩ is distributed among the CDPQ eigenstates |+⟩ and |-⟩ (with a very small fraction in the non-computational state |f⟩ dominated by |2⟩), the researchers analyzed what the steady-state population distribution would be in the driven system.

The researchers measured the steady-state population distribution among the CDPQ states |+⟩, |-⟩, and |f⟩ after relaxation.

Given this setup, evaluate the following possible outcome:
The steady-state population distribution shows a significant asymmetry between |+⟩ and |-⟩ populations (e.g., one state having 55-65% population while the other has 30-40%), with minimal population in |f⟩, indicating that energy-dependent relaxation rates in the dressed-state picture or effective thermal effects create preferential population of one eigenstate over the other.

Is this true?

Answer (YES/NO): NO